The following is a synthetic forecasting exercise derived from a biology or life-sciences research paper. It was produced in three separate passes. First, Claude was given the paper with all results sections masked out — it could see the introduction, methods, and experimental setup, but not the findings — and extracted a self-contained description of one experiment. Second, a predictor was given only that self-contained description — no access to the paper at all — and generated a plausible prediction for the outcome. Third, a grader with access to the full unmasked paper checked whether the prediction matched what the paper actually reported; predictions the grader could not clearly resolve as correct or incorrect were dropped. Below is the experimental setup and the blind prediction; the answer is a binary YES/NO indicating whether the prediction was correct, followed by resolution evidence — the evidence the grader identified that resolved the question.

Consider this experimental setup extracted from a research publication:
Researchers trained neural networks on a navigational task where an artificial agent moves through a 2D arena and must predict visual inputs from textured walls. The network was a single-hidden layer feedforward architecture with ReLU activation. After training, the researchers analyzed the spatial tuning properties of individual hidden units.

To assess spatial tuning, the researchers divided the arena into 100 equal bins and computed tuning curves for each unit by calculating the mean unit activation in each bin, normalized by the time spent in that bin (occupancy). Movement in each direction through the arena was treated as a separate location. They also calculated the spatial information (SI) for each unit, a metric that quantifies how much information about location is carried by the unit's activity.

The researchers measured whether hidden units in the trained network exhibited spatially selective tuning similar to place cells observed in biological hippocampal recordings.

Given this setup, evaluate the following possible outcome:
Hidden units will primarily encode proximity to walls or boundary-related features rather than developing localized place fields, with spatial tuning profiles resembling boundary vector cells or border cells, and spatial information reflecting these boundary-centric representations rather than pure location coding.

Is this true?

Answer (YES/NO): NO